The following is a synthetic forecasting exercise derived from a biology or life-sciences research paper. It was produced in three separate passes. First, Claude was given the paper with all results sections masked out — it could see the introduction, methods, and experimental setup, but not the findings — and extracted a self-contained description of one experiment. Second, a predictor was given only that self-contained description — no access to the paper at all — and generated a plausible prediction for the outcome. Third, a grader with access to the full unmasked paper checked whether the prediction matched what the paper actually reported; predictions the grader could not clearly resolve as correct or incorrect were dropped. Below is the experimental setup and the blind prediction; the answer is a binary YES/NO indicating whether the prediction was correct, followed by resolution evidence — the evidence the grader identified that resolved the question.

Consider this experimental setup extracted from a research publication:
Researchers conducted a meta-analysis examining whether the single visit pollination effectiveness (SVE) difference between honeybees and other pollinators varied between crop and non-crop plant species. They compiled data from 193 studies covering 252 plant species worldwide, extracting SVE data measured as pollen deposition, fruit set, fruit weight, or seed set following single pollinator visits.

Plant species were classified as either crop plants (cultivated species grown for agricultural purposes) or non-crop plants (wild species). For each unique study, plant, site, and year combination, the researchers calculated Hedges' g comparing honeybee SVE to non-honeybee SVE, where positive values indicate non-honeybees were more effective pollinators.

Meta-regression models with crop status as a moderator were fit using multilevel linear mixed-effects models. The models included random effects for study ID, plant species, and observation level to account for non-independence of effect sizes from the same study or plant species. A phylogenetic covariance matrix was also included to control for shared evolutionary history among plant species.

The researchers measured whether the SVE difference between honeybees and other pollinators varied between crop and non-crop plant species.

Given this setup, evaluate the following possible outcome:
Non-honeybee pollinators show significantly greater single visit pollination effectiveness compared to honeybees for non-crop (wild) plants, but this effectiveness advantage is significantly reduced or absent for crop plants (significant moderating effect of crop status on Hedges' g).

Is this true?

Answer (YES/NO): NO